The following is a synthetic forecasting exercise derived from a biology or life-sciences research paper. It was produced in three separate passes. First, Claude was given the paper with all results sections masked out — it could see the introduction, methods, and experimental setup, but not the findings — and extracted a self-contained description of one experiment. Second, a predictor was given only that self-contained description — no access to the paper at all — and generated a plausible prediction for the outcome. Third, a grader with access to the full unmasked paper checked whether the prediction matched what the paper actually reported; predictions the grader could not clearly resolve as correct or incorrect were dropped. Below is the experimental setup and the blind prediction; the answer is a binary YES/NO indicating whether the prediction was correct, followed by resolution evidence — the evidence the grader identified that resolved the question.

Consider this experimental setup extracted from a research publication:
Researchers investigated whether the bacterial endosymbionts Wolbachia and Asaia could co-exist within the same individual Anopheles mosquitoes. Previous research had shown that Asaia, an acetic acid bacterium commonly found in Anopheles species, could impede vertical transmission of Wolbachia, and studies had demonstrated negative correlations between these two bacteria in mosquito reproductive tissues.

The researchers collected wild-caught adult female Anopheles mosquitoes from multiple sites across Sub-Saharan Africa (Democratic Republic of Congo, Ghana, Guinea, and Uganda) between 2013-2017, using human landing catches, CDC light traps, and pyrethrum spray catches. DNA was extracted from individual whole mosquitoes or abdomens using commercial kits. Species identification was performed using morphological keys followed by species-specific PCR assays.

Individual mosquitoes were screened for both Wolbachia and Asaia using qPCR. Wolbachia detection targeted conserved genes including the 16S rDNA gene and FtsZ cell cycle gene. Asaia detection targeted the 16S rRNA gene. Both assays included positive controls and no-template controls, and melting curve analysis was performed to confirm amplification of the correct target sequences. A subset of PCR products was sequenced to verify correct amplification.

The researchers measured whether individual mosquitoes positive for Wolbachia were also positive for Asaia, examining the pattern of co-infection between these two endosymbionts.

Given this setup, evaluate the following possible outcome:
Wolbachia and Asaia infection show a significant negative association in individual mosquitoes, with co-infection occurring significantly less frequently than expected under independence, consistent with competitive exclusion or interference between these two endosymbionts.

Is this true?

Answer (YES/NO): NO